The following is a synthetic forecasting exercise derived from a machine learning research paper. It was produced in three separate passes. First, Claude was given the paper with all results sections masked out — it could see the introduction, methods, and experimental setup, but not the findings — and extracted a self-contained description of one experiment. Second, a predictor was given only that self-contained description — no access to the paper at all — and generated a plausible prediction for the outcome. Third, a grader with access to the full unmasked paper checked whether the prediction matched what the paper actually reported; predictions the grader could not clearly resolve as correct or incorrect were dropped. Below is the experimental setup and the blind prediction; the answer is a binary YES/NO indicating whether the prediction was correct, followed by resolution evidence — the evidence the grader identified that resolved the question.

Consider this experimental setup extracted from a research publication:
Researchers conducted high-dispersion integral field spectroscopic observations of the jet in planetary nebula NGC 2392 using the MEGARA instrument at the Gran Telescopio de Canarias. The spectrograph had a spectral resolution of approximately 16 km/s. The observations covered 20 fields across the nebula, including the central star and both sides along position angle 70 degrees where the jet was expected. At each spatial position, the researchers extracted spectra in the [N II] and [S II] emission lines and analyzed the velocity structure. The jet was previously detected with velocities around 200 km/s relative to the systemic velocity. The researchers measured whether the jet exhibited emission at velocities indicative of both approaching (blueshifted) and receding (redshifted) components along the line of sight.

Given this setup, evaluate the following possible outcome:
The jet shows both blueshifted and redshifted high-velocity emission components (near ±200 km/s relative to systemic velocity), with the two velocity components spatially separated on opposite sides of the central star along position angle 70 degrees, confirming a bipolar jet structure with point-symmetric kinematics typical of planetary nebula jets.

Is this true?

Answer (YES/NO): YES